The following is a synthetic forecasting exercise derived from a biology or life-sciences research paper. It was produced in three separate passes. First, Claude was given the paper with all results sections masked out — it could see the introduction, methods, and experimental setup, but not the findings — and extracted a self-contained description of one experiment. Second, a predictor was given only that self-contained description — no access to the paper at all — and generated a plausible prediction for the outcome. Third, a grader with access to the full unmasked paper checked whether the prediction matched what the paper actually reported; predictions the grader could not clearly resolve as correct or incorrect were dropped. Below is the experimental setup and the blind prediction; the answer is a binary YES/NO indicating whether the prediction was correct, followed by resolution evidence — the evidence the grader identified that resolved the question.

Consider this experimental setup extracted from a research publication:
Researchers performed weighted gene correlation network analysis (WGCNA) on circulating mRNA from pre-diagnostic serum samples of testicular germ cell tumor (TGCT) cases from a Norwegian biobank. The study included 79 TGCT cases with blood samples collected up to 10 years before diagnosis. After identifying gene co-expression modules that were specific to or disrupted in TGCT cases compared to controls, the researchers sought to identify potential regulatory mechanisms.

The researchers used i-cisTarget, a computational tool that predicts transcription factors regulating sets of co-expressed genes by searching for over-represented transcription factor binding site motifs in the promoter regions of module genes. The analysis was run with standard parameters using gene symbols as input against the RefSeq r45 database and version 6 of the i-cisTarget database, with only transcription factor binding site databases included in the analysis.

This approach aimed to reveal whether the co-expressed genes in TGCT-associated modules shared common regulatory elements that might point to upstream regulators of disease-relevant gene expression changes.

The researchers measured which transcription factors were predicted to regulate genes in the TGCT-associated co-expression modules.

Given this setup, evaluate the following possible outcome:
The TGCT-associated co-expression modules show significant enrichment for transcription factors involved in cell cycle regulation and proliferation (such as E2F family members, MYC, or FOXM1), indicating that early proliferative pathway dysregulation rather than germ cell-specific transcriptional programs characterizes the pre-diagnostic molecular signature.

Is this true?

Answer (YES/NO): NO